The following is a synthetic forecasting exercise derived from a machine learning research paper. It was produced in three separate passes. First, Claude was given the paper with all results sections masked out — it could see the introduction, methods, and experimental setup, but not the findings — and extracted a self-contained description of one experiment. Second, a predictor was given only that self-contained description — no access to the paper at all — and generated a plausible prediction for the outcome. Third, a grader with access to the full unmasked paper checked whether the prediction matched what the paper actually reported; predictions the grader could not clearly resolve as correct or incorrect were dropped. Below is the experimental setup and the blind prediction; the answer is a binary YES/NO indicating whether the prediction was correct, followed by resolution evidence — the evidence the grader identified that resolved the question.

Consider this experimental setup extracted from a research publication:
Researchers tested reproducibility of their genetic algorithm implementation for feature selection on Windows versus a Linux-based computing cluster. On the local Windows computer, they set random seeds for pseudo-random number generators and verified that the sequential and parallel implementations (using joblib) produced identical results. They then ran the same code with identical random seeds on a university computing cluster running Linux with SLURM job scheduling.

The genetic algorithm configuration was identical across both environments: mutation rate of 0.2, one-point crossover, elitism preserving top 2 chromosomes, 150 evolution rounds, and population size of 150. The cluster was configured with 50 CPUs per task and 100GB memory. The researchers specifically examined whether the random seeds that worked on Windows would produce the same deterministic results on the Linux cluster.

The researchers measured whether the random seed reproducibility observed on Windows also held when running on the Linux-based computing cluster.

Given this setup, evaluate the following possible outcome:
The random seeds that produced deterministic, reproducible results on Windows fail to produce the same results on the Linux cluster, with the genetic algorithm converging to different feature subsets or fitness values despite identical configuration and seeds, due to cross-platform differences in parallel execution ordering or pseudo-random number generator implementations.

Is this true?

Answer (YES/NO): YES